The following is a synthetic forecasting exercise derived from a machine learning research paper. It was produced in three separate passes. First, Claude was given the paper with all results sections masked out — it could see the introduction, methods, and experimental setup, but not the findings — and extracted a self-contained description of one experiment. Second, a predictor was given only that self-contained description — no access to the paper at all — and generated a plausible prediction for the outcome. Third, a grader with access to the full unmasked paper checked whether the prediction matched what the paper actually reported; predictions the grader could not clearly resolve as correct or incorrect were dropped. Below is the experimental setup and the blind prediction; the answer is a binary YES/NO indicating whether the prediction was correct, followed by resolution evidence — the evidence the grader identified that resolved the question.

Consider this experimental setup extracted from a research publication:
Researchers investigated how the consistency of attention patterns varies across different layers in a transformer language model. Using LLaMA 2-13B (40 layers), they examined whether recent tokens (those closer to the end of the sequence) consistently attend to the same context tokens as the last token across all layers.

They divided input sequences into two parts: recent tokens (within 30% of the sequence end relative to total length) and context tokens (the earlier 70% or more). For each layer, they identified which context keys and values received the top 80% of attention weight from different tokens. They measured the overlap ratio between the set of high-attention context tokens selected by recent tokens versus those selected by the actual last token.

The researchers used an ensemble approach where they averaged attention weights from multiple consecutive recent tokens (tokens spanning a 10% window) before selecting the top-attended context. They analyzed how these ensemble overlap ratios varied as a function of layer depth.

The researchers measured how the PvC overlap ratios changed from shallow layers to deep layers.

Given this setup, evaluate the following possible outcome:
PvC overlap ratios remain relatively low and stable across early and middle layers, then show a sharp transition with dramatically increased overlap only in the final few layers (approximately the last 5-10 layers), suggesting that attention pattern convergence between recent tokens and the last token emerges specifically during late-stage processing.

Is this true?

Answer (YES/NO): NO